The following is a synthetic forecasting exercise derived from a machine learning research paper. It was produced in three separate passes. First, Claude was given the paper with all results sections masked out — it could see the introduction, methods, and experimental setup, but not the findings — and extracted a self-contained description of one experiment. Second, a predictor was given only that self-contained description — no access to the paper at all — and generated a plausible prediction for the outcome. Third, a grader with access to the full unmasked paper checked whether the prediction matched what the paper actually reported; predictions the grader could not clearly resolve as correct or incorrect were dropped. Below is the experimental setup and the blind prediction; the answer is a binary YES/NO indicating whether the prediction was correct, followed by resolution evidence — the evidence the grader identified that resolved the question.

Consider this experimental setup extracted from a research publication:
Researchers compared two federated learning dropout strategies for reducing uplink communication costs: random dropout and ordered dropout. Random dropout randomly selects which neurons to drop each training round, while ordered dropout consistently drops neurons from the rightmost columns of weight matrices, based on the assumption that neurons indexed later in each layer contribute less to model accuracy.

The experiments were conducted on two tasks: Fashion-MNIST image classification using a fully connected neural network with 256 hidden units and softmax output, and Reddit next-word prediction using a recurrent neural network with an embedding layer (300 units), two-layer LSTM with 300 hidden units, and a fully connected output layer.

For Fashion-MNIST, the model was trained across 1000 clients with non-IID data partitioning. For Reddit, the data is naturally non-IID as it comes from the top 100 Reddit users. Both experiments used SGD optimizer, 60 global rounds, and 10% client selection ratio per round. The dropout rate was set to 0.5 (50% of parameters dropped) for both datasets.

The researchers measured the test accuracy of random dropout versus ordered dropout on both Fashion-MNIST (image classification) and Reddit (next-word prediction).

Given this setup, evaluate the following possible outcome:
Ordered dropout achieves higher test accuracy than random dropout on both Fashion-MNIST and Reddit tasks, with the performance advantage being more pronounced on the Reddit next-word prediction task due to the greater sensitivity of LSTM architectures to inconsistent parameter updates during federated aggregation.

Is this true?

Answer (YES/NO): NO